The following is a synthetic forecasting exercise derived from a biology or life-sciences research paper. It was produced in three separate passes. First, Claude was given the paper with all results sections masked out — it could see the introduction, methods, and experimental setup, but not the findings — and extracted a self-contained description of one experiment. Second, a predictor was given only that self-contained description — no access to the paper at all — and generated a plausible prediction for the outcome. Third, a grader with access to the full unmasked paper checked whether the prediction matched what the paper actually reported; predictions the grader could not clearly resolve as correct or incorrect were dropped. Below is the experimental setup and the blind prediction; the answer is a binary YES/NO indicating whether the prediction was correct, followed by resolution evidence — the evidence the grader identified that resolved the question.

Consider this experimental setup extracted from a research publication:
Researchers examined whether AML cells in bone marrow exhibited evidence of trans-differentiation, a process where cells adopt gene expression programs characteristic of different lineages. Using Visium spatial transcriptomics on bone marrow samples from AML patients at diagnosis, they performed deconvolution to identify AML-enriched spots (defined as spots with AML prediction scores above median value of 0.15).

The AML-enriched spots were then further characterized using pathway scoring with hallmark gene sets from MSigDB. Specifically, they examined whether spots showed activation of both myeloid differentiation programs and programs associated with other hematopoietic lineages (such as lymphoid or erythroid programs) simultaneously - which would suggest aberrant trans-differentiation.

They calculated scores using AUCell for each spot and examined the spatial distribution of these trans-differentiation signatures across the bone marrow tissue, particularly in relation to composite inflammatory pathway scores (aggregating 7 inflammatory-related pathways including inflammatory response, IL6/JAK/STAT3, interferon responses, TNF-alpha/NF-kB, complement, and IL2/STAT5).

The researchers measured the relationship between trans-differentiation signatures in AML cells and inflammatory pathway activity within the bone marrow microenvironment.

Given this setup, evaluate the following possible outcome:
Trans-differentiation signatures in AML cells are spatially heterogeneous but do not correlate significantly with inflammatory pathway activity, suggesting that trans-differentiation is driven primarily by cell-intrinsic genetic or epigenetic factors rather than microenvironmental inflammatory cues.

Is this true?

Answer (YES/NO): NO